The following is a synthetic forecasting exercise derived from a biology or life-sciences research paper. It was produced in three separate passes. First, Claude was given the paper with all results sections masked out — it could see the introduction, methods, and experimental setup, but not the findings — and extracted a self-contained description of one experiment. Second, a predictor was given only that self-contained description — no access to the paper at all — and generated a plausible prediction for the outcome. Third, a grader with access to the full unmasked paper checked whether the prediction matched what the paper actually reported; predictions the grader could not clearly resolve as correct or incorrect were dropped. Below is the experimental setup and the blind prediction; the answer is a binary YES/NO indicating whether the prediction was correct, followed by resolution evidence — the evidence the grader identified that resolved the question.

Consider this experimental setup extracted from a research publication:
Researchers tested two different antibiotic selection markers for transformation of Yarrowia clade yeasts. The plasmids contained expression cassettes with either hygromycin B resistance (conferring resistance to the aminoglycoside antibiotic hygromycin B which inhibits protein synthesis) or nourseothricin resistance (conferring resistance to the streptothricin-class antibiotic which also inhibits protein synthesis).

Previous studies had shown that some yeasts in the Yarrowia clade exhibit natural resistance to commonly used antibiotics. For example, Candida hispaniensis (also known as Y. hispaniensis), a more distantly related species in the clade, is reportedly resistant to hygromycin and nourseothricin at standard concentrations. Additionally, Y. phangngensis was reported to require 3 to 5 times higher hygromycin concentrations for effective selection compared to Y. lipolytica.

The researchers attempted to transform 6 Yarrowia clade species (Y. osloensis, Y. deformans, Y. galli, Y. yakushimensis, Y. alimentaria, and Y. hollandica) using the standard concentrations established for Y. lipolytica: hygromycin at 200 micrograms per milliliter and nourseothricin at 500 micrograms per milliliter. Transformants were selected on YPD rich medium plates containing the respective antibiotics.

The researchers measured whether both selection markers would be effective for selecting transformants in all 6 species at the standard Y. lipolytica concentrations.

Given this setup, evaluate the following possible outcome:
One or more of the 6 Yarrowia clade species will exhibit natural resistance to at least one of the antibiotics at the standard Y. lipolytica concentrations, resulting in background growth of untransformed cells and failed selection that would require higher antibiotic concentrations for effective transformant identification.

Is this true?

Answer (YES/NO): NO